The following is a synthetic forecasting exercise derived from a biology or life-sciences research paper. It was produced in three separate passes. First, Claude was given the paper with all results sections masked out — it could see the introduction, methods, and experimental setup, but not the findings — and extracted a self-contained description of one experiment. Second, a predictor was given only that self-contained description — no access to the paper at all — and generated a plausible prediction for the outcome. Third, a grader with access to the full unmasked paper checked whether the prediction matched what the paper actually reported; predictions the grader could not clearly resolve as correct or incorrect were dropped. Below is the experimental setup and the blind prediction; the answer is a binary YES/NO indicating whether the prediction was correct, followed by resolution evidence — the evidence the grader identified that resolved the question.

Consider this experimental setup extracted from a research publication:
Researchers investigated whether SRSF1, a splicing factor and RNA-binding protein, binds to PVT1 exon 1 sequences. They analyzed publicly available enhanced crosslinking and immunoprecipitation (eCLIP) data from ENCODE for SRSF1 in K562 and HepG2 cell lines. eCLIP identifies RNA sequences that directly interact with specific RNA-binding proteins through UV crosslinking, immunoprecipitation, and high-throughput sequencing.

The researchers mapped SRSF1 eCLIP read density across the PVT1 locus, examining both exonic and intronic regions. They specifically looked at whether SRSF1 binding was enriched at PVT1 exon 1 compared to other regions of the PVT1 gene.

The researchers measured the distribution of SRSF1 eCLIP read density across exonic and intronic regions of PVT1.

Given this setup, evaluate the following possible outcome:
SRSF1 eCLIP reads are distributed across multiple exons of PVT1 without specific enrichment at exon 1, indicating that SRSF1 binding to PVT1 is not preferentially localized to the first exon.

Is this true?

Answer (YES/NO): NO